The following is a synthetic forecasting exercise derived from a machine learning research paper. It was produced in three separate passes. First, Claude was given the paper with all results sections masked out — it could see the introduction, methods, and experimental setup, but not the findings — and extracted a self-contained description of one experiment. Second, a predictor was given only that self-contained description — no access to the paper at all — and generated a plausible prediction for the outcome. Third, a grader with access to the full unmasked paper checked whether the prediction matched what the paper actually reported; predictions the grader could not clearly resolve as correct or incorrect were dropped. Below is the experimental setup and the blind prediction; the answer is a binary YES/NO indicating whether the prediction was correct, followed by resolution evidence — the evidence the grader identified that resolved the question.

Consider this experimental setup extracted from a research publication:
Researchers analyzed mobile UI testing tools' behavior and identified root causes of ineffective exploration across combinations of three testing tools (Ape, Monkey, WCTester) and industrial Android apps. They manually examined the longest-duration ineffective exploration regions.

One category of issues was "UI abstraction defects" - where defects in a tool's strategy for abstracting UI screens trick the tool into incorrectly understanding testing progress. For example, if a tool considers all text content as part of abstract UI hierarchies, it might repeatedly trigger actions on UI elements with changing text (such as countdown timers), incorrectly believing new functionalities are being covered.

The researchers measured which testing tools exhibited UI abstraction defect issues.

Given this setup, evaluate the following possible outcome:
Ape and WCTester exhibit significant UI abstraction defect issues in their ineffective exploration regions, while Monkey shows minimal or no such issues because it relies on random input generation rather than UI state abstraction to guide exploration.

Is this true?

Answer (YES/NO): NO